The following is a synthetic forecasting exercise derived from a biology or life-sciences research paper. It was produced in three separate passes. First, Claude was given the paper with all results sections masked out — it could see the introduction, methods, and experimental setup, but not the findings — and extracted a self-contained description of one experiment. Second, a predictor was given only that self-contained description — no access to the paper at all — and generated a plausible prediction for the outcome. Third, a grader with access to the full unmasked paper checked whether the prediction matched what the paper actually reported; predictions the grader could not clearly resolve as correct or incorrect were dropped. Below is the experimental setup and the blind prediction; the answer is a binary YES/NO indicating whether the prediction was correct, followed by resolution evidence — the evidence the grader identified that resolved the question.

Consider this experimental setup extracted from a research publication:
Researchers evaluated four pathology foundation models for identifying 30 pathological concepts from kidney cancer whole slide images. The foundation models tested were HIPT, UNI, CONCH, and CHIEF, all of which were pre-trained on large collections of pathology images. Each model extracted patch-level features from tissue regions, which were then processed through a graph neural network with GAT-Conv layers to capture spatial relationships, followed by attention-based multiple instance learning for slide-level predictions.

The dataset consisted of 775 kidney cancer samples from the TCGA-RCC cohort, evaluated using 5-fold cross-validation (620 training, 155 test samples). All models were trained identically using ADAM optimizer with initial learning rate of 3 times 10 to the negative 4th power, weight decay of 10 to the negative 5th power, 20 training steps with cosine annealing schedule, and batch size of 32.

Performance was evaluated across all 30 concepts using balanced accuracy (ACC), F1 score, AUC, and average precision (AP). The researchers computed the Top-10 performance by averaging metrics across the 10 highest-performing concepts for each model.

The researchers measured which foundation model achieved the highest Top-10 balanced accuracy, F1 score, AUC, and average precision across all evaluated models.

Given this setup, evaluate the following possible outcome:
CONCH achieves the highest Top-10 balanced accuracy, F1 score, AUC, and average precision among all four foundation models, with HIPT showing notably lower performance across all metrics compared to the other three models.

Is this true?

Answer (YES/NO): NO